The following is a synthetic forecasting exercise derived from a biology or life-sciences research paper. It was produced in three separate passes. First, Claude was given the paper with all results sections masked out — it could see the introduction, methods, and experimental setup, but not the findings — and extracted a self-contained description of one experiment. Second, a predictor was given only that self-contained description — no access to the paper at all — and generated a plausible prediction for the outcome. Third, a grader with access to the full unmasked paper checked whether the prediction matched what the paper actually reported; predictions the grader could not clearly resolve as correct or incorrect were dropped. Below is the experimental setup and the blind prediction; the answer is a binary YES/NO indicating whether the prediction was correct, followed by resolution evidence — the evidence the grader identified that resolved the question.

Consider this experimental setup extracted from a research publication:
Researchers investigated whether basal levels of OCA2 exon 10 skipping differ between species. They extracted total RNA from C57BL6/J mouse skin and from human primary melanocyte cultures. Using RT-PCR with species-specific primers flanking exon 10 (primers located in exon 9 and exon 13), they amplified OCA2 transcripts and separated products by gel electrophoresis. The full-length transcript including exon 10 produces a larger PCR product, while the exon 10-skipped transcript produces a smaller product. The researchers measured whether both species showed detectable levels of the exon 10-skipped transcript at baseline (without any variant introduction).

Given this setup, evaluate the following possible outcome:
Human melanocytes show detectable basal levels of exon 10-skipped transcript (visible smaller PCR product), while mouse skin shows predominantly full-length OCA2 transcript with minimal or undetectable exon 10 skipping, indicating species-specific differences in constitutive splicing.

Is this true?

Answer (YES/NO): YES